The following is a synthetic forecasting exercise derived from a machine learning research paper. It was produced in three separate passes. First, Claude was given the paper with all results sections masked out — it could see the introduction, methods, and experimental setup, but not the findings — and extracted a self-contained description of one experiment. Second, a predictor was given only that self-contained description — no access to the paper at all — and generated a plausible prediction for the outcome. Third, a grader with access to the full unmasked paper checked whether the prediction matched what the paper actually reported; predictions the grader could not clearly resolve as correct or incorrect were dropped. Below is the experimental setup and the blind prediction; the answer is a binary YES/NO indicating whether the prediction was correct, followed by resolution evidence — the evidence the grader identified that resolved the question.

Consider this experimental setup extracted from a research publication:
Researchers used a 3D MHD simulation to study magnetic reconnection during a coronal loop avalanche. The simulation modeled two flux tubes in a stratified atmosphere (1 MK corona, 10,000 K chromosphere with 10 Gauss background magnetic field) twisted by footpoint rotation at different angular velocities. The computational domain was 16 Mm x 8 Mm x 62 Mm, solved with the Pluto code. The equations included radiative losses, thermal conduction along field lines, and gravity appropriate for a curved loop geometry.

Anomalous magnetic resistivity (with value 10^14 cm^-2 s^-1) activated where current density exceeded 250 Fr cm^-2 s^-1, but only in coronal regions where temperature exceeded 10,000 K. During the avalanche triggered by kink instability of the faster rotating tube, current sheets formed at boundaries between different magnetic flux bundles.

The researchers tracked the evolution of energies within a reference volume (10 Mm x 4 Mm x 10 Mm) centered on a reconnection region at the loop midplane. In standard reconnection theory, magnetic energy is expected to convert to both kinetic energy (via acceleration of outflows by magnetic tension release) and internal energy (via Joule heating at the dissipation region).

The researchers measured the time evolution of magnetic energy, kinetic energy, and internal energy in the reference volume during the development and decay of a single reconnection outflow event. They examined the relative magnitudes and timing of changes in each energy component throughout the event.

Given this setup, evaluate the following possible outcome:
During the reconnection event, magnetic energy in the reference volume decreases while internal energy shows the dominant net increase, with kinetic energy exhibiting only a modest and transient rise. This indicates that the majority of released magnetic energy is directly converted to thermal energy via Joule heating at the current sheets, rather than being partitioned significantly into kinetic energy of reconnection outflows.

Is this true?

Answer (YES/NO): NO